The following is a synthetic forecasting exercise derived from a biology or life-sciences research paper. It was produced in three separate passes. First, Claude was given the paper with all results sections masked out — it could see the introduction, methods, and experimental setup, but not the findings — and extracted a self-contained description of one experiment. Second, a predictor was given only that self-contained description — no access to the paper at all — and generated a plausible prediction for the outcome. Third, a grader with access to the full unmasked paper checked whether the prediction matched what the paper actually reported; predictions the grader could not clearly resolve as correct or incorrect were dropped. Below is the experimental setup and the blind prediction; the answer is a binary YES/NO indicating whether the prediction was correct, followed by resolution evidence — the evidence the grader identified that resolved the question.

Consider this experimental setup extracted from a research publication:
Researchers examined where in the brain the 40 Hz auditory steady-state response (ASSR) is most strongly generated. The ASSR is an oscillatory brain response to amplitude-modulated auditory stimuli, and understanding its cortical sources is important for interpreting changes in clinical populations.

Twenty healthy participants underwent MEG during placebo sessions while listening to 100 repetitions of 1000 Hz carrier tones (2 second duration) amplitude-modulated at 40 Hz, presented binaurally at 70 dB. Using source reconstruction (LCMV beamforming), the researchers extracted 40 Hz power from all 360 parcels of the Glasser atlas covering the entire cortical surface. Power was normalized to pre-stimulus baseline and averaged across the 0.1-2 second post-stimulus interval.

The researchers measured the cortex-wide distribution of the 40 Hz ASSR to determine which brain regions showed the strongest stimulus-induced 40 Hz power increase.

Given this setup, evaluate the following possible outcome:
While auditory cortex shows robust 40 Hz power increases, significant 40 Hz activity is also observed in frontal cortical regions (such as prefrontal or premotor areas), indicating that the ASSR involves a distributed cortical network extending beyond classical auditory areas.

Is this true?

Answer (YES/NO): NO